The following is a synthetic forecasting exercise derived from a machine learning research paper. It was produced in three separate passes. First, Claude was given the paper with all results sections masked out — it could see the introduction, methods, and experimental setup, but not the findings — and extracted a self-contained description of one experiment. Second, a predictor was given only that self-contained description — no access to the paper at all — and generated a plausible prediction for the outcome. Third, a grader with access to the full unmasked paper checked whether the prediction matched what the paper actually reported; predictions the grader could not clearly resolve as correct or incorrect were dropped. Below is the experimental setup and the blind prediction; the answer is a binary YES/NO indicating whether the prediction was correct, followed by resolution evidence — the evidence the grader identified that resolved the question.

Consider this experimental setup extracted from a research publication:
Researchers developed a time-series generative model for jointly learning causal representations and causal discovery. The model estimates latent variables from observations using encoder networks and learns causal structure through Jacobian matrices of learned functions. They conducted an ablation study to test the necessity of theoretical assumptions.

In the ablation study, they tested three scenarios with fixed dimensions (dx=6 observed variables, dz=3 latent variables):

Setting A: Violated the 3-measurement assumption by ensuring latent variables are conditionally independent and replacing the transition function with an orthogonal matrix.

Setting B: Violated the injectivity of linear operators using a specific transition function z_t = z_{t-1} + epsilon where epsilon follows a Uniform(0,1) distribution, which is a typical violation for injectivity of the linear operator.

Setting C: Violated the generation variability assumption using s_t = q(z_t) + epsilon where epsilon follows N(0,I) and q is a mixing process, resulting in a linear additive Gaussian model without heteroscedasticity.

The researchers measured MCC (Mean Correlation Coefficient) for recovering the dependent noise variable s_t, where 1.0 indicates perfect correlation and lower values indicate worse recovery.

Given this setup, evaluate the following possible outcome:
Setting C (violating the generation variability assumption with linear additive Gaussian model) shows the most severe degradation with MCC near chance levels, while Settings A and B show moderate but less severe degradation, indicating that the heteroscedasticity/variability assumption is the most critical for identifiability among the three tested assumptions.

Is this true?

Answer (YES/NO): NO